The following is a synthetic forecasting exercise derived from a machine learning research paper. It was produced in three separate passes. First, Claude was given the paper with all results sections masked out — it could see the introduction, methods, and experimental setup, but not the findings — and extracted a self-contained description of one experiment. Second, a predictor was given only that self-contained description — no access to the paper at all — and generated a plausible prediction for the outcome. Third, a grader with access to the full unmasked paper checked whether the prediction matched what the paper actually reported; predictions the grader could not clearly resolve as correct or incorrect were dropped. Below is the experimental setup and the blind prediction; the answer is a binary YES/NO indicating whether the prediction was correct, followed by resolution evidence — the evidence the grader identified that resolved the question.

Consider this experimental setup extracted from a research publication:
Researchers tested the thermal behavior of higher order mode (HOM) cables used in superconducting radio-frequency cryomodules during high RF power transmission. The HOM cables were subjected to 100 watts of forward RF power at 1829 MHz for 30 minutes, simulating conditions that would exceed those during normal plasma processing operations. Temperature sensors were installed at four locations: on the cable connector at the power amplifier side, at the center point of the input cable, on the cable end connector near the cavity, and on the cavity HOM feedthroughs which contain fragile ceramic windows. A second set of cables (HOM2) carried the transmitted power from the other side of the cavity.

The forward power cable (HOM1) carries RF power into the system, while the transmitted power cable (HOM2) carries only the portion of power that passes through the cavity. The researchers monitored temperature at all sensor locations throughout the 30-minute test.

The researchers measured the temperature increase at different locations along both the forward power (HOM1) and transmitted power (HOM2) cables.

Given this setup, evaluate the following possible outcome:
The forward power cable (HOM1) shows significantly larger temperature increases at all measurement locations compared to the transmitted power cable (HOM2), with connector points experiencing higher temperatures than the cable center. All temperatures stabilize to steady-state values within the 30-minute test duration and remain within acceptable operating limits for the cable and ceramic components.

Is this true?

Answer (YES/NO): NO